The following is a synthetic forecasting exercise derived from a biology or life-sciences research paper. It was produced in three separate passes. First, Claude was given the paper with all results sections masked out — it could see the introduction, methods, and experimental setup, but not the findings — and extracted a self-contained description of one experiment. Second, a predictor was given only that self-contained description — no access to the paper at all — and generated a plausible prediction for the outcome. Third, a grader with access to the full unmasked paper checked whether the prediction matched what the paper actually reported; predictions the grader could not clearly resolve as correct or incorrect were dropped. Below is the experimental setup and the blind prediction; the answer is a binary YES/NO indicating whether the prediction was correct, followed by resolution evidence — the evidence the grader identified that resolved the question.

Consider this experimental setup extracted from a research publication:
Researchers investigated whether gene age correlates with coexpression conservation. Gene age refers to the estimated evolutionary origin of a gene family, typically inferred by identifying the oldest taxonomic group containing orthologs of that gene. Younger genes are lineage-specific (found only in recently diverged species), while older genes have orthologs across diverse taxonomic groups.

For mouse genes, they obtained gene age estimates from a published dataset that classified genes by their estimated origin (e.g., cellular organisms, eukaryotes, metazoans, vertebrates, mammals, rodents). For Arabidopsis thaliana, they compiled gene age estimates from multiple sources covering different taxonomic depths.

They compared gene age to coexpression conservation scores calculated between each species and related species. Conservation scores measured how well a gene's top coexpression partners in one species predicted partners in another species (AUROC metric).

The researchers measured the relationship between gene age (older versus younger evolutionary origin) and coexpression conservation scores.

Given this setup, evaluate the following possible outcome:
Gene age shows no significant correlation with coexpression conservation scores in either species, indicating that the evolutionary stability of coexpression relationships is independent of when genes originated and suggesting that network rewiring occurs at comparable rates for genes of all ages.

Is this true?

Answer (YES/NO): NO